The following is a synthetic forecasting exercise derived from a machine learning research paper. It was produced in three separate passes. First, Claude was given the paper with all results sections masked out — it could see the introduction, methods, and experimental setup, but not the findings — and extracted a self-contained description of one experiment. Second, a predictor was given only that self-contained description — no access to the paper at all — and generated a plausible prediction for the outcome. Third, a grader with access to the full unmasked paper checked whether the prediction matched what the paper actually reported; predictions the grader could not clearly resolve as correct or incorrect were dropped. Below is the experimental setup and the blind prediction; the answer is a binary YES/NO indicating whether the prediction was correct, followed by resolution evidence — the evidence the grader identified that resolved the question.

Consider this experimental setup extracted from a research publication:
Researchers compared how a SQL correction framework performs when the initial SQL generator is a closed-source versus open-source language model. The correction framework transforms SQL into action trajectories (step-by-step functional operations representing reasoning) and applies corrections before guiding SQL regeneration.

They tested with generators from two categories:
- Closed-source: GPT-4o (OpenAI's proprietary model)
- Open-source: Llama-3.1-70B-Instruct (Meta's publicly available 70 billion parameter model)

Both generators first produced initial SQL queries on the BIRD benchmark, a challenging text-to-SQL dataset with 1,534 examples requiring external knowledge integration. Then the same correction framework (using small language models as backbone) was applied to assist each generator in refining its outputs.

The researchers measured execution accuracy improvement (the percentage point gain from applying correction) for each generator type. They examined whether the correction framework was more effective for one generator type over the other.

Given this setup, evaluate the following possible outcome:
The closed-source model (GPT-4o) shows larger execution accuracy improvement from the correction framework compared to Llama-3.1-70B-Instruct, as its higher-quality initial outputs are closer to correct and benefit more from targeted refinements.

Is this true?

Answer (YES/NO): YES